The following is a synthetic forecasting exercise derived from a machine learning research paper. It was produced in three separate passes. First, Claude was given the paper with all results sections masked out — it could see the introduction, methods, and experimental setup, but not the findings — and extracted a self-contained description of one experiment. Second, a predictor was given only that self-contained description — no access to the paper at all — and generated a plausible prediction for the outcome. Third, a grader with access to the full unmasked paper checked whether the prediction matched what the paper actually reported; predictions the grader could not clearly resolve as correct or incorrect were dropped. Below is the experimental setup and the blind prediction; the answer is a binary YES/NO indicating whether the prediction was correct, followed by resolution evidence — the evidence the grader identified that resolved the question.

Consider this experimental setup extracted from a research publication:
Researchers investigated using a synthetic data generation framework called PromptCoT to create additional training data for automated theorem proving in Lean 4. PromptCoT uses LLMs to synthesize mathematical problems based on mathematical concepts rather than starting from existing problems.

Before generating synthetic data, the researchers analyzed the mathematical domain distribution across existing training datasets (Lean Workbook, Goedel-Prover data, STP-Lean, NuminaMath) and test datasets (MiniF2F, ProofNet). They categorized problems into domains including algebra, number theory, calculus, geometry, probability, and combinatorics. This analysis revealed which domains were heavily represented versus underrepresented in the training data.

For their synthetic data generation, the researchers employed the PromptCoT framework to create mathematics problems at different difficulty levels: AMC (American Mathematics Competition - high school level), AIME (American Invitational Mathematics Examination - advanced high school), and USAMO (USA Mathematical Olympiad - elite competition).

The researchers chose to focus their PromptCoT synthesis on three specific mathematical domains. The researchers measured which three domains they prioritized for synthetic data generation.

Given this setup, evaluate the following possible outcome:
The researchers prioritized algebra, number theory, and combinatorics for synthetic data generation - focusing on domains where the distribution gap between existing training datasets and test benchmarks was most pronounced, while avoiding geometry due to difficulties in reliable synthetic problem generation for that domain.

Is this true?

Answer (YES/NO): NO